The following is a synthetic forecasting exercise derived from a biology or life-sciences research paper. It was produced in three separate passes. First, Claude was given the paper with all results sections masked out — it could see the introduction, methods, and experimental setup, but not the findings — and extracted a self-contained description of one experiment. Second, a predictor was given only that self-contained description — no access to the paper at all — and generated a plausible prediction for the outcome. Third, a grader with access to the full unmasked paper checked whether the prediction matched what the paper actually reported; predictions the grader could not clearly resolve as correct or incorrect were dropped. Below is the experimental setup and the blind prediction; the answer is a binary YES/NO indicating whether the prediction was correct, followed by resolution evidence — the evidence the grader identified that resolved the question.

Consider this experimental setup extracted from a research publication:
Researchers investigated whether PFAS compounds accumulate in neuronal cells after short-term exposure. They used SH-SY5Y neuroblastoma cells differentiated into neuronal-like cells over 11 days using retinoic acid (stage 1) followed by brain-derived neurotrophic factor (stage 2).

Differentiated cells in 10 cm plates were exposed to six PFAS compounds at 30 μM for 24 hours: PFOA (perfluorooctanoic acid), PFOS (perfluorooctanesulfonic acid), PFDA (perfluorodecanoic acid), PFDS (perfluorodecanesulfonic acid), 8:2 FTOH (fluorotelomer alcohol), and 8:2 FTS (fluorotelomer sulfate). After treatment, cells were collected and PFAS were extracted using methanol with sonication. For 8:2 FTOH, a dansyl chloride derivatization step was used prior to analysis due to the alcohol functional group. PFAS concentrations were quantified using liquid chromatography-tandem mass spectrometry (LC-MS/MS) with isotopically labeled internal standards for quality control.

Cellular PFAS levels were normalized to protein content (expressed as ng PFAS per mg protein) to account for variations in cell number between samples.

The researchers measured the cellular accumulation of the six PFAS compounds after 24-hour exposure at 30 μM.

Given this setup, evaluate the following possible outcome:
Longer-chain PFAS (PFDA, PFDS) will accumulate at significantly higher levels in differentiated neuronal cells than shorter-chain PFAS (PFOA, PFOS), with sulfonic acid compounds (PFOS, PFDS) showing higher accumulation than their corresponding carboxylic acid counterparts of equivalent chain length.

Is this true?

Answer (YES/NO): NO